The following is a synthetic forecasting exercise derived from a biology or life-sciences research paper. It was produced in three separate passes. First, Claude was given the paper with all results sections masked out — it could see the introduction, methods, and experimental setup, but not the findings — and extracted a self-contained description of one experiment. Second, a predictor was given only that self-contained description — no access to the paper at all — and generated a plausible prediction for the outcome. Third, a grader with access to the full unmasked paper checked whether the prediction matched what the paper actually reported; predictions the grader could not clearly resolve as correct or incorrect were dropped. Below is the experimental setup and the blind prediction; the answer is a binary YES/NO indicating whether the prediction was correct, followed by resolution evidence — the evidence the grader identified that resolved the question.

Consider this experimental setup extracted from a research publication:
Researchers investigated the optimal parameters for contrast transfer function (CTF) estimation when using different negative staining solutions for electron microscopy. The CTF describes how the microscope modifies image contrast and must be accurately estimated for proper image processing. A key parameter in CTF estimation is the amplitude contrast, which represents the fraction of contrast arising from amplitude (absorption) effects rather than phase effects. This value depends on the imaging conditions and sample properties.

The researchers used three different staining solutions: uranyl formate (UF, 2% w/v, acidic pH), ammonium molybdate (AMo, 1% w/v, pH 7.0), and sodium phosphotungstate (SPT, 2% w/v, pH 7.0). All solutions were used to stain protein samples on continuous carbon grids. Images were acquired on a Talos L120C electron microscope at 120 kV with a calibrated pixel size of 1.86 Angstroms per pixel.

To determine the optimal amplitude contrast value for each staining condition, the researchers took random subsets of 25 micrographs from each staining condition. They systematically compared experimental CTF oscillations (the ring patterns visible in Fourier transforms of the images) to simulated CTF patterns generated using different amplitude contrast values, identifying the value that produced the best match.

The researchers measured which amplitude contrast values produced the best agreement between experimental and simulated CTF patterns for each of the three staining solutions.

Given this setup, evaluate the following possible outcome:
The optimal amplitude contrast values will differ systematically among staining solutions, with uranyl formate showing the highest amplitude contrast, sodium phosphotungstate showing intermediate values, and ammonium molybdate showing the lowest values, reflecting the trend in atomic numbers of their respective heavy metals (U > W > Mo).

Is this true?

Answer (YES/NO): NO